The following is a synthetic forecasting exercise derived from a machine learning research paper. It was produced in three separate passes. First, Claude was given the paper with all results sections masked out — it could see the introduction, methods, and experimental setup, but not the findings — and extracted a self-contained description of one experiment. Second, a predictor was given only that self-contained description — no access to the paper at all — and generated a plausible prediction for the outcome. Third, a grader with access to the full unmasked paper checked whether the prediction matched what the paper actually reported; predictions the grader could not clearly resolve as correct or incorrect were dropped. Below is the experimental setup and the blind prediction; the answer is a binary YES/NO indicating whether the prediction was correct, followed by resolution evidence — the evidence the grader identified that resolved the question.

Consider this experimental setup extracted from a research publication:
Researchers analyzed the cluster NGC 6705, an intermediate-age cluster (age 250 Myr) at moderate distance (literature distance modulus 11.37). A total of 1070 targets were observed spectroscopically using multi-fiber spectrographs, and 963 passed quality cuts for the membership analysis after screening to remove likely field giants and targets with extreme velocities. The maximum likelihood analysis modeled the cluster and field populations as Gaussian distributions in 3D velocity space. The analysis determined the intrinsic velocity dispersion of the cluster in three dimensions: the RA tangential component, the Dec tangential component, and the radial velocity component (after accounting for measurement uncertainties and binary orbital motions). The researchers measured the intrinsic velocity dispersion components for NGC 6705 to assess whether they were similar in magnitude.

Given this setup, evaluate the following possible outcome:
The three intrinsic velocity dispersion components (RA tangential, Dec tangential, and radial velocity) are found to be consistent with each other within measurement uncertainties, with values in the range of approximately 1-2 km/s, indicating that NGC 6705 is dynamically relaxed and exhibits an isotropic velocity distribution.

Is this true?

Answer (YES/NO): NO